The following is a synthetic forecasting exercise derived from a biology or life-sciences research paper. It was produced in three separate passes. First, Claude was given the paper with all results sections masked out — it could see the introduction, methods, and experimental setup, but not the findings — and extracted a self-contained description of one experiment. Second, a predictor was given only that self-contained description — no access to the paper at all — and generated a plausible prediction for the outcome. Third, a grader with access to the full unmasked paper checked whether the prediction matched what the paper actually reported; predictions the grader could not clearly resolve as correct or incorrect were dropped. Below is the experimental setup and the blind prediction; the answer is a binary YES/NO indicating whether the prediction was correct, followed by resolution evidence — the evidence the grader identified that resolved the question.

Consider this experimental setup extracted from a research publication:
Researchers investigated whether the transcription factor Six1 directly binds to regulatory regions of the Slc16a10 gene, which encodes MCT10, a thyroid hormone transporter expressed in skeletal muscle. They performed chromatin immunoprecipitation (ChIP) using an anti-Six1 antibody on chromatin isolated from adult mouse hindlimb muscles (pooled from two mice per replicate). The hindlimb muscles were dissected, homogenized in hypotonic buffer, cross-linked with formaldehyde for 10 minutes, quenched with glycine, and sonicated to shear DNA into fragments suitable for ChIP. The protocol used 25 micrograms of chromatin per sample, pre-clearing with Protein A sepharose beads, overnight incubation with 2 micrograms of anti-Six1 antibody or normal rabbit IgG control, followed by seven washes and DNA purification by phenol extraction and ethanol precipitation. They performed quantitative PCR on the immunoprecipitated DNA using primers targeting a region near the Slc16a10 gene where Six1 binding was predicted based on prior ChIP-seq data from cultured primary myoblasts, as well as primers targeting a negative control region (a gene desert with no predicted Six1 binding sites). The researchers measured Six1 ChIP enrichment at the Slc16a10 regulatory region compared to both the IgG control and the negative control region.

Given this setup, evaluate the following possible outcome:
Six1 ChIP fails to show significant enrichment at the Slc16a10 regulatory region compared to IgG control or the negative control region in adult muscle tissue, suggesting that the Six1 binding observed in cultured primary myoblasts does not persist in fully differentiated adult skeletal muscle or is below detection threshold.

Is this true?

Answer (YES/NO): NO